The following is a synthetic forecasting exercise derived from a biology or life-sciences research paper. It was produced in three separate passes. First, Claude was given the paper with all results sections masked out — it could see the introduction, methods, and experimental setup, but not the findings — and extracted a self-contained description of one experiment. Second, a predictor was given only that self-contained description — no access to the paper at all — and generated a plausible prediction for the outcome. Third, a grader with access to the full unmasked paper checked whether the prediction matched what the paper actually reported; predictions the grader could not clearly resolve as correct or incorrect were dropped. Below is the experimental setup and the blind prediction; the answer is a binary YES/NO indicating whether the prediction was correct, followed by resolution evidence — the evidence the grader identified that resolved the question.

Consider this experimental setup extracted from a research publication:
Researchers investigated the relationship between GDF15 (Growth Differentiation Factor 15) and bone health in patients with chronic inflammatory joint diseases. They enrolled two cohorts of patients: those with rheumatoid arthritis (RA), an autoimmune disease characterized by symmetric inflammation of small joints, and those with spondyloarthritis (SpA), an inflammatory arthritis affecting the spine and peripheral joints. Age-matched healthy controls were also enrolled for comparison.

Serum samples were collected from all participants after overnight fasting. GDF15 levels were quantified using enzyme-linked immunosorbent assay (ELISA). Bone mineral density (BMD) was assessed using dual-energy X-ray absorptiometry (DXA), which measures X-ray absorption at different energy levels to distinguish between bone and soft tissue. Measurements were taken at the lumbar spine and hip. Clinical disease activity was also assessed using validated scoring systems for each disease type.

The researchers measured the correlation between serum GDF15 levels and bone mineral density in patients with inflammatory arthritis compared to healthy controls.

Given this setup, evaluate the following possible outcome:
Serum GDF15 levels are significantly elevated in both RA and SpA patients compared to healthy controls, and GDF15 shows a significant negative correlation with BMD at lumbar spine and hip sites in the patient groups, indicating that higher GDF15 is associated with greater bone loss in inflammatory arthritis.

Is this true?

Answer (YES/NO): NO